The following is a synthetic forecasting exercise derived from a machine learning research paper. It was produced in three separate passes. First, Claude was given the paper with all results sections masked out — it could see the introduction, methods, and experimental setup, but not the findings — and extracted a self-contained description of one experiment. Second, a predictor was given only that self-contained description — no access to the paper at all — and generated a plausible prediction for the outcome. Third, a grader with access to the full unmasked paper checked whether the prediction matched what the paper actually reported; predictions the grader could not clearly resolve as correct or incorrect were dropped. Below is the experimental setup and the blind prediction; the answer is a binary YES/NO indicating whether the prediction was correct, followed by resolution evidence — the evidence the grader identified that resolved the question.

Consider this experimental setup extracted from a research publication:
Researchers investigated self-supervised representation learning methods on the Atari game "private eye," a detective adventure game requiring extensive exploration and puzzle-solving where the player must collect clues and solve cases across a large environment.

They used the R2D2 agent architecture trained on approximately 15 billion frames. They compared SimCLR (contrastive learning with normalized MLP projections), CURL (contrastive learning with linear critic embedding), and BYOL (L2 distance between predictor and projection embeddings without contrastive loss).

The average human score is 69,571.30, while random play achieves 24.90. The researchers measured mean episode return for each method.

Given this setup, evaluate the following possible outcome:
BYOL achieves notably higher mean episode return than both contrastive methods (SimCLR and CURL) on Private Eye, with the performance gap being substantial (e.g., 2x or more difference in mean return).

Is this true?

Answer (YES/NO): NO